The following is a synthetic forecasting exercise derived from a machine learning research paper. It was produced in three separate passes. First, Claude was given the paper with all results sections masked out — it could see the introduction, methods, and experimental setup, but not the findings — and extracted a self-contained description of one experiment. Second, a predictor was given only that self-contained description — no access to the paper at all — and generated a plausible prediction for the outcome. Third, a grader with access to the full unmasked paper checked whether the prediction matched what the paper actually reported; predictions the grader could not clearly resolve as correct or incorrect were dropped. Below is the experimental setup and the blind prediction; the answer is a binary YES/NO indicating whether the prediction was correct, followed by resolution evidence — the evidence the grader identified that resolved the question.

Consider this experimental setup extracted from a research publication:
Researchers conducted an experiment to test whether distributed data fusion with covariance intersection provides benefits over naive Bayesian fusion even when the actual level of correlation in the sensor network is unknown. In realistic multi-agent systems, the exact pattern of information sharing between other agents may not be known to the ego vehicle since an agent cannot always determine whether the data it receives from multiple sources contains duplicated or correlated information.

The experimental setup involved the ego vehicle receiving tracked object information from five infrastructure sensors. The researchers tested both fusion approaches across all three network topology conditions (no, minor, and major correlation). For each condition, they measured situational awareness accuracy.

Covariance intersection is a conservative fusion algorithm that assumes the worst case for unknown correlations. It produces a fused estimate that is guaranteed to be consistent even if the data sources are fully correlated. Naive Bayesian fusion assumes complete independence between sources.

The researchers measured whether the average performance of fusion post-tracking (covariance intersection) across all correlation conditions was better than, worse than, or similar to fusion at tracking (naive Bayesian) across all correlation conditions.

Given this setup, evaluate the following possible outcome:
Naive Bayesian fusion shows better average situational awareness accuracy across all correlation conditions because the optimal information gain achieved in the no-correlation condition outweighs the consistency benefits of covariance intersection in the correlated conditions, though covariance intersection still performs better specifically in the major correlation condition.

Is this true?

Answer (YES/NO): NO